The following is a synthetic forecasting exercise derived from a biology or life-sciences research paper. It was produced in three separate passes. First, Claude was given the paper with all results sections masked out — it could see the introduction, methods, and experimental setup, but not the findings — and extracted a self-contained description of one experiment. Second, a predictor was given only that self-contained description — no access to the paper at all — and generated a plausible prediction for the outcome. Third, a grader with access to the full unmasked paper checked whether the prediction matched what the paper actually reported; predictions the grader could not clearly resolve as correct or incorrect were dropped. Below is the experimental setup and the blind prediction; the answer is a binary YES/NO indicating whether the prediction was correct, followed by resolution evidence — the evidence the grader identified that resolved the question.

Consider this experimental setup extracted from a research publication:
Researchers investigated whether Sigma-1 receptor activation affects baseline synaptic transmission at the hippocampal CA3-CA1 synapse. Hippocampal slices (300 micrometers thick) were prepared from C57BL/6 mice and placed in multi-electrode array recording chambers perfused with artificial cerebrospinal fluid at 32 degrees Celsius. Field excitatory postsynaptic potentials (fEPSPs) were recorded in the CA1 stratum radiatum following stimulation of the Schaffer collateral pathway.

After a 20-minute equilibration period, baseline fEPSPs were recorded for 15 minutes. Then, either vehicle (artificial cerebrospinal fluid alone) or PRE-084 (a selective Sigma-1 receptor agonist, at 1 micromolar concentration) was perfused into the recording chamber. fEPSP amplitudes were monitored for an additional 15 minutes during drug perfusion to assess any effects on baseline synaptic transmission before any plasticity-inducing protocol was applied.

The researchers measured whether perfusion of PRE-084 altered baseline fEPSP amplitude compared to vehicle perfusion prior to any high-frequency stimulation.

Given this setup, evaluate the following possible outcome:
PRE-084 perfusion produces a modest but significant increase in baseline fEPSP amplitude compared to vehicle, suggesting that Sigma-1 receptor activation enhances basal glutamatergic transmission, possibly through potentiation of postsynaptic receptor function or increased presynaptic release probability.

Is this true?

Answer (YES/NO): YES